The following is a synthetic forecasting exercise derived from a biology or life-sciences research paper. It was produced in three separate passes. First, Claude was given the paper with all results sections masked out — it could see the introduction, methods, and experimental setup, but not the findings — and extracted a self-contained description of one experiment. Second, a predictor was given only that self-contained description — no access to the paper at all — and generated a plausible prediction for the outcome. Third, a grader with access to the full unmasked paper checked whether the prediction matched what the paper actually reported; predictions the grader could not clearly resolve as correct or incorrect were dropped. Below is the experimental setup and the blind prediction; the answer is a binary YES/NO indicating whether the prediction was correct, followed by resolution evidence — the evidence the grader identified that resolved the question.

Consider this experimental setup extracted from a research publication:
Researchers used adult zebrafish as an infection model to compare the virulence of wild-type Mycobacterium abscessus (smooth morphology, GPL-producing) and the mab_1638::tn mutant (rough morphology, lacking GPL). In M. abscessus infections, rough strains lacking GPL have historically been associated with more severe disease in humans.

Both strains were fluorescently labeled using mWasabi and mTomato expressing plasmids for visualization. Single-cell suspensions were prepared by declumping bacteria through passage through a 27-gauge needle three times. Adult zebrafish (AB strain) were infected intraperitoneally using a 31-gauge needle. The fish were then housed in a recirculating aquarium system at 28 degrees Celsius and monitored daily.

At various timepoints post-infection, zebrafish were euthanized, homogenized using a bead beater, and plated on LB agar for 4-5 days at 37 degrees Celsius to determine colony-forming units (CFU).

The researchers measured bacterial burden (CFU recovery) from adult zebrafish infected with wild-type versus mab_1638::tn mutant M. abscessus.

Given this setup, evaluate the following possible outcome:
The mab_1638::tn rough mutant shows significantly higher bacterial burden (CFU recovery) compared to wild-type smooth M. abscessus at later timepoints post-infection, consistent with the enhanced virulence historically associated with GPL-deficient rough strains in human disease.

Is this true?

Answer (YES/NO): NO